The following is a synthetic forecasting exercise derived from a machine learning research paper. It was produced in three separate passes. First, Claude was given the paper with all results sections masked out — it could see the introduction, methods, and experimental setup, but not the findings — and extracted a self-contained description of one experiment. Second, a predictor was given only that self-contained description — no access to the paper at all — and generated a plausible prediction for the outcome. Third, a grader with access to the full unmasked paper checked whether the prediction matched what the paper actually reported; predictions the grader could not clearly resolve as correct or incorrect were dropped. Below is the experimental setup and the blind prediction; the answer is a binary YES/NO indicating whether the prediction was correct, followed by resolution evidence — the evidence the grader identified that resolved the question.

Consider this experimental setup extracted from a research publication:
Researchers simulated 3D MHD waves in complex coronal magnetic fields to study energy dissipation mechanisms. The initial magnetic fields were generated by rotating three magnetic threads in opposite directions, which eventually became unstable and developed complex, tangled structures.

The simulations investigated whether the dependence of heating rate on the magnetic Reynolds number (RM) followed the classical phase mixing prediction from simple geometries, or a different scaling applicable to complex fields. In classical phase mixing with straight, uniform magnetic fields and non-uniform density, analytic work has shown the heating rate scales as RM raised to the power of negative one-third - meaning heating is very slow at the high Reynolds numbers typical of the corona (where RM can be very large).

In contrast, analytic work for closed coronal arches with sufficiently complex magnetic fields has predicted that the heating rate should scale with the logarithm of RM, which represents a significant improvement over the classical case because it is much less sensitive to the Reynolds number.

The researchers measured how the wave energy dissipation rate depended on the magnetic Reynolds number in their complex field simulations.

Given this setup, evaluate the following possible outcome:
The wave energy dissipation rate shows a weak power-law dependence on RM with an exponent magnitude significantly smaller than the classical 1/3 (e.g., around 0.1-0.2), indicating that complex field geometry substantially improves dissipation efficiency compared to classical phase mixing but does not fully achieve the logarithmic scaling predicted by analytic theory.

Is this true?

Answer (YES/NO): NO